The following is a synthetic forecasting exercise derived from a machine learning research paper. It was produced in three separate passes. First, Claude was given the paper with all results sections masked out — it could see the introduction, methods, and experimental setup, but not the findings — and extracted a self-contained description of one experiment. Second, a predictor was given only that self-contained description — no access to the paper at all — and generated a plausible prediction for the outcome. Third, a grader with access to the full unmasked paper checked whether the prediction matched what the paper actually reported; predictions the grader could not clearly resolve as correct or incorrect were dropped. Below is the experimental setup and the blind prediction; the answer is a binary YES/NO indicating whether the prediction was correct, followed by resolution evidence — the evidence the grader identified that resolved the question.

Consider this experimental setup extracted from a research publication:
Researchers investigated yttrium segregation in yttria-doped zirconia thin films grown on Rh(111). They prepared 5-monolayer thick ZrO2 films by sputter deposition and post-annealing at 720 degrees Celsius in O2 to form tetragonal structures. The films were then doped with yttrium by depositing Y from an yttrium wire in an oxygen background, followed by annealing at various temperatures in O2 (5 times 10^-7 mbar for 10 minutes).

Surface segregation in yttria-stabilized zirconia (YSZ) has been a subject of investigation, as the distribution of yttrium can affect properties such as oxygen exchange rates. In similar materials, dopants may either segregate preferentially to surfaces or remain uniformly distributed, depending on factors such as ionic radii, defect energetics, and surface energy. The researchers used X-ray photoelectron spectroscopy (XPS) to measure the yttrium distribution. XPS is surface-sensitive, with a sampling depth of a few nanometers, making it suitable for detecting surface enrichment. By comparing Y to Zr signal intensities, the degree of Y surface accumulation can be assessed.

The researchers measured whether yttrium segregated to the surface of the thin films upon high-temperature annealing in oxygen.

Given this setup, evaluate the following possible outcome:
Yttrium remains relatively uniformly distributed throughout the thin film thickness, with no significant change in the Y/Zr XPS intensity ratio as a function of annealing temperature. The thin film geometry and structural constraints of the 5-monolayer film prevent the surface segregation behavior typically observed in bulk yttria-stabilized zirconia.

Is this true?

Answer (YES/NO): NO